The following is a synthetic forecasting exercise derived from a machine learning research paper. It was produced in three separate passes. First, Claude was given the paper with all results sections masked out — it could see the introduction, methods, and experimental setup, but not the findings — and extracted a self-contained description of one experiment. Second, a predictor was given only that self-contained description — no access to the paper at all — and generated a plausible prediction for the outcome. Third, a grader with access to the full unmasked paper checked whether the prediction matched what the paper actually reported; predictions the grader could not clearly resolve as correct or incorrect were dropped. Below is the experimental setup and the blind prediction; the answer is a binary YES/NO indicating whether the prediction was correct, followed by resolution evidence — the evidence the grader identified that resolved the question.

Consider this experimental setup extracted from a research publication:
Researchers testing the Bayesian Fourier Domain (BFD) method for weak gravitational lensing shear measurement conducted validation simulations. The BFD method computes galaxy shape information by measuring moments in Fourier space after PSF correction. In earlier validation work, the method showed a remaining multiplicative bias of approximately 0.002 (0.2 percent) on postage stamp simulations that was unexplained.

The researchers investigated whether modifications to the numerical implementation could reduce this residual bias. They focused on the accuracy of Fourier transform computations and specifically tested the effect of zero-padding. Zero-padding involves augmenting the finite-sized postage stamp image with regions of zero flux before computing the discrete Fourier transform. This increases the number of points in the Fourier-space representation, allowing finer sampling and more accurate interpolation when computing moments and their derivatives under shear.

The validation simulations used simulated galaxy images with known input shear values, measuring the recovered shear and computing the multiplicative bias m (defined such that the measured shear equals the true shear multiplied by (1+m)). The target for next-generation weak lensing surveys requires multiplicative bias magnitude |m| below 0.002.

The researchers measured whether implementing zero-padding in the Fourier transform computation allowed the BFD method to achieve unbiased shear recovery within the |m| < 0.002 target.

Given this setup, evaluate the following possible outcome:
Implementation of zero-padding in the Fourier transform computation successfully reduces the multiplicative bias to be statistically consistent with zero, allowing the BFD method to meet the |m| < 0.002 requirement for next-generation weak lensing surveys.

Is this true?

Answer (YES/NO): YES